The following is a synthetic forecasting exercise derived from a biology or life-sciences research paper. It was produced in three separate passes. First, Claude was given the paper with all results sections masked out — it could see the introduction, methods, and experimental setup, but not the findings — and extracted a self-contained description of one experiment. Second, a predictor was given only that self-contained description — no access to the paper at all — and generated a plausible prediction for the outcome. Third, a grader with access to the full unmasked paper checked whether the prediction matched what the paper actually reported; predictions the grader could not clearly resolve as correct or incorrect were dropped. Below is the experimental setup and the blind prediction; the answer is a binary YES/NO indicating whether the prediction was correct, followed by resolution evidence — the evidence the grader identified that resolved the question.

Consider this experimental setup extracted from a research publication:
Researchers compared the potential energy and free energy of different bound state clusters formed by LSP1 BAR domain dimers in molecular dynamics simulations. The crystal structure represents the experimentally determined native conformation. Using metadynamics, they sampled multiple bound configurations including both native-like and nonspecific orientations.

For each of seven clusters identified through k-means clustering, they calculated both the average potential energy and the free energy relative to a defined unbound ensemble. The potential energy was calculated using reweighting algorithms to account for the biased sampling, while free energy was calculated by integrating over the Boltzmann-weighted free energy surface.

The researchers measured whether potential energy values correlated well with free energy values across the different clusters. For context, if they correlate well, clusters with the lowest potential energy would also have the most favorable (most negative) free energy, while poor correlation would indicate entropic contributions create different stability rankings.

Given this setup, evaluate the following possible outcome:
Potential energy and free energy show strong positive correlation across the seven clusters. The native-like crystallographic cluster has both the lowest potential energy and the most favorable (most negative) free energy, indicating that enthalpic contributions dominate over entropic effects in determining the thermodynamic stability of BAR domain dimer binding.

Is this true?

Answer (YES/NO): NO